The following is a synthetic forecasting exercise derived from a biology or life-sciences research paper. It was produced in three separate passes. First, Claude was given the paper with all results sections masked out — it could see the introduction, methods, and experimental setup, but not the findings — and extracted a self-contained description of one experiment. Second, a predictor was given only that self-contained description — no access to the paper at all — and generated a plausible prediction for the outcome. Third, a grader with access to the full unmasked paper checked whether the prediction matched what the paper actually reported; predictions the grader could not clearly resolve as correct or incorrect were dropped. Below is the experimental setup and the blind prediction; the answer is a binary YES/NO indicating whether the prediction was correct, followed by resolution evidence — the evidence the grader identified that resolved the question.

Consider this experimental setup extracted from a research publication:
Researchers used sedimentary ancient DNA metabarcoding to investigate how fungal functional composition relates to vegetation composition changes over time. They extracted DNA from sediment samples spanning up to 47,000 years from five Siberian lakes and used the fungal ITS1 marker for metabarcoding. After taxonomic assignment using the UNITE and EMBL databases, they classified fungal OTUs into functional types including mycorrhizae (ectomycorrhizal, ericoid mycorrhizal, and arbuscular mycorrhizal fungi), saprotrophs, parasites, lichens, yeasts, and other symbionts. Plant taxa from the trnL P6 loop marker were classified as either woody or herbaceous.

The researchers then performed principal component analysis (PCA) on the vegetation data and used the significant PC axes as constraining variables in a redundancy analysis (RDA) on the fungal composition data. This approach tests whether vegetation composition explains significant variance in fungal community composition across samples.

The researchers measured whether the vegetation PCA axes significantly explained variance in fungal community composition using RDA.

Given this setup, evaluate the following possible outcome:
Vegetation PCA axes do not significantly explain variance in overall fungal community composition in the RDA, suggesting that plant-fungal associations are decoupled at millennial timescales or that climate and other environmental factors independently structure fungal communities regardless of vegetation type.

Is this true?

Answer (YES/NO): NO